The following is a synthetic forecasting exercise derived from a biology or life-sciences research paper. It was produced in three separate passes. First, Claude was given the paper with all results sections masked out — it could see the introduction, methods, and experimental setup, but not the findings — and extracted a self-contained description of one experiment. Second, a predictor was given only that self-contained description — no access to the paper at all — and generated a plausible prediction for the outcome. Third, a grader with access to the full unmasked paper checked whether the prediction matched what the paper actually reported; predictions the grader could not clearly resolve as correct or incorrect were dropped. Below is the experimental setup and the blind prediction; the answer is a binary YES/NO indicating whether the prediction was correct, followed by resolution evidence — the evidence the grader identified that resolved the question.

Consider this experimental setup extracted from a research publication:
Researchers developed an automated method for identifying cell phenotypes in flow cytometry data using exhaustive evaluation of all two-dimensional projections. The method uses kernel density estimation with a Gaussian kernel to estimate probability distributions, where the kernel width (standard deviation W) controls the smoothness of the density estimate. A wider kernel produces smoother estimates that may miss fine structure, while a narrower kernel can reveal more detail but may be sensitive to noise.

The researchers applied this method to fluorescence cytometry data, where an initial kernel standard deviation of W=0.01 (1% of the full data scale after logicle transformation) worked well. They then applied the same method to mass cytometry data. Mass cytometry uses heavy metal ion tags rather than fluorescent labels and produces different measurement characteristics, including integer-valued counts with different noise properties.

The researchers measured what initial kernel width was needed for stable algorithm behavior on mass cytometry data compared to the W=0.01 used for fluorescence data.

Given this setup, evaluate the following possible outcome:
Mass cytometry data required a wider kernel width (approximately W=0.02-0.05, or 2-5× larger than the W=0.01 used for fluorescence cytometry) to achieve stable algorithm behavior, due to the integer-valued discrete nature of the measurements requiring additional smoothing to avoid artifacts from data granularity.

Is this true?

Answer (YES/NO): YES